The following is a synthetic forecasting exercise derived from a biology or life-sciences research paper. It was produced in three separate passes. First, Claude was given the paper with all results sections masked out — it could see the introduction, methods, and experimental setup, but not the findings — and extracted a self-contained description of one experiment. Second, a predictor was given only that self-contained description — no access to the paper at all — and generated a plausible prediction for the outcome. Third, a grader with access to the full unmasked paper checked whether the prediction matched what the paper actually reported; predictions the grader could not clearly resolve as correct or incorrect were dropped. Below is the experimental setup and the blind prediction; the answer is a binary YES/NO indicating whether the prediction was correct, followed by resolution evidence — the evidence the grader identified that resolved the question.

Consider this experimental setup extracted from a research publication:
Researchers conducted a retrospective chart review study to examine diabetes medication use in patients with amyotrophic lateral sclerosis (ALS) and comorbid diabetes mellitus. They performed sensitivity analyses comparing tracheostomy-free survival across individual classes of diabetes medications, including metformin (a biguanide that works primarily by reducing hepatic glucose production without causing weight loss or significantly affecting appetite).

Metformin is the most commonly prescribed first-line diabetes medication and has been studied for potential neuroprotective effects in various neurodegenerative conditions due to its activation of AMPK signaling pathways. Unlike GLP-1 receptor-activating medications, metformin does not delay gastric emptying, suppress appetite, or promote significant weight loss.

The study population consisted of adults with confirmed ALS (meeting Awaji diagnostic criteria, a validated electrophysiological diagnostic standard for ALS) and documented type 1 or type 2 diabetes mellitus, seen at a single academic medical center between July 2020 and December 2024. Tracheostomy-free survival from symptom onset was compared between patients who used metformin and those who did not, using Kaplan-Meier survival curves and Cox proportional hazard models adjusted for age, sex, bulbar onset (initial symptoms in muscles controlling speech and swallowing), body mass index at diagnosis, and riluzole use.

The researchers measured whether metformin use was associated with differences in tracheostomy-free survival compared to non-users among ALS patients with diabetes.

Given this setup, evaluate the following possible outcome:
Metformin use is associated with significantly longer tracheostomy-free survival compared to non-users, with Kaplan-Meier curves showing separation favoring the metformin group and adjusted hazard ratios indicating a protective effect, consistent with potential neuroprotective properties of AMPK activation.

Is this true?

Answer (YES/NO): NO